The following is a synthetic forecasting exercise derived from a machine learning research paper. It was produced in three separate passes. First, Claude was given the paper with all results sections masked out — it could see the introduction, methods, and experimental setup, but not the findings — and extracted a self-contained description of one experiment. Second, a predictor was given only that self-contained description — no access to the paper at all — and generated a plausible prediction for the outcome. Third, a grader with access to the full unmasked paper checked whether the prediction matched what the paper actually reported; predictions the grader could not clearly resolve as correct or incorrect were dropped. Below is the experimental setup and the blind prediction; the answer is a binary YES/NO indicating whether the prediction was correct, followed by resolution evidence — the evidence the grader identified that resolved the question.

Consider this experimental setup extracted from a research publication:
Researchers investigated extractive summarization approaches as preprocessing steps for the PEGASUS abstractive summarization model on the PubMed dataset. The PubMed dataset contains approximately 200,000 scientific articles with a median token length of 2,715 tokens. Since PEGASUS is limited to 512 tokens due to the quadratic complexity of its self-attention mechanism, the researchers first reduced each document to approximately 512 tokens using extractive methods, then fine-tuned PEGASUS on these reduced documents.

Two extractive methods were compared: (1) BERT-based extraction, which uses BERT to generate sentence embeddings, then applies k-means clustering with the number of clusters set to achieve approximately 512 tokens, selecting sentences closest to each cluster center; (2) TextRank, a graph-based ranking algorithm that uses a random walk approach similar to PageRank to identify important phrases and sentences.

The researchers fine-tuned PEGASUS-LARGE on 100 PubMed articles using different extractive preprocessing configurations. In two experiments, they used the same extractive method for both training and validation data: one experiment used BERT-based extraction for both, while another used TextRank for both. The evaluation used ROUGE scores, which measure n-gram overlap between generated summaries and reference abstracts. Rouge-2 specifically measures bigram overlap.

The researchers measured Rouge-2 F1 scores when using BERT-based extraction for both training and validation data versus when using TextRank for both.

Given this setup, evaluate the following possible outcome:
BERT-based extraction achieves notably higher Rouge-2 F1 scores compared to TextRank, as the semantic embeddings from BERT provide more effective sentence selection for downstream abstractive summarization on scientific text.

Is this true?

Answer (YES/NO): NO